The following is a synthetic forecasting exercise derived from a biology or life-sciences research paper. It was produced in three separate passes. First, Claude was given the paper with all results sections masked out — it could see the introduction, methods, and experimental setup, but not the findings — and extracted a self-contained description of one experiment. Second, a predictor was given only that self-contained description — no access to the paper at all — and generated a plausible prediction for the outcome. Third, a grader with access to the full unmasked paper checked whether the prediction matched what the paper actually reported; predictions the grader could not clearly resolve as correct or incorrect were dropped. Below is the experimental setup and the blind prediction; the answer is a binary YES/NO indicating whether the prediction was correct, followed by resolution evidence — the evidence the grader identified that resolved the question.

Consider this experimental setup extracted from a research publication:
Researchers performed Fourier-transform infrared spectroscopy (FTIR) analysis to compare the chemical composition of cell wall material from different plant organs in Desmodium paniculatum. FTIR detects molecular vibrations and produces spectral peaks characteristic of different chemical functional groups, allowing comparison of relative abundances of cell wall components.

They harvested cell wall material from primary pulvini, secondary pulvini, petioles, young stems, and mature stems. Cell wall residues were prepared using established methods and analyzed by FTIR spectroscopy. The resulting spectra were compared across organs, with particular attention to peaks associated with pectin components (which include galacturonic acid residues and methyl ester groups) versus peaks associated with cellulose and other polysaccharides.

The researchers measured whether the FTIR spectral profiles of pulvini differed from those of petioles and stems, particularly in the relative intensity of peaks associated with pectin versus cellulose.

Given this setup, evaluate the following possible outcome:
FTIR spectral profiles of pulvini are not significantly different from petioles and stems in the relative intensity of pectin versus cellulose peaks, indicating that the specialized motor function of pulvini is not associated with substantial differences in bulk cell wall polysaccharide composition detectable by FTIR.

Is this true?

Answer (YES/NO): NO